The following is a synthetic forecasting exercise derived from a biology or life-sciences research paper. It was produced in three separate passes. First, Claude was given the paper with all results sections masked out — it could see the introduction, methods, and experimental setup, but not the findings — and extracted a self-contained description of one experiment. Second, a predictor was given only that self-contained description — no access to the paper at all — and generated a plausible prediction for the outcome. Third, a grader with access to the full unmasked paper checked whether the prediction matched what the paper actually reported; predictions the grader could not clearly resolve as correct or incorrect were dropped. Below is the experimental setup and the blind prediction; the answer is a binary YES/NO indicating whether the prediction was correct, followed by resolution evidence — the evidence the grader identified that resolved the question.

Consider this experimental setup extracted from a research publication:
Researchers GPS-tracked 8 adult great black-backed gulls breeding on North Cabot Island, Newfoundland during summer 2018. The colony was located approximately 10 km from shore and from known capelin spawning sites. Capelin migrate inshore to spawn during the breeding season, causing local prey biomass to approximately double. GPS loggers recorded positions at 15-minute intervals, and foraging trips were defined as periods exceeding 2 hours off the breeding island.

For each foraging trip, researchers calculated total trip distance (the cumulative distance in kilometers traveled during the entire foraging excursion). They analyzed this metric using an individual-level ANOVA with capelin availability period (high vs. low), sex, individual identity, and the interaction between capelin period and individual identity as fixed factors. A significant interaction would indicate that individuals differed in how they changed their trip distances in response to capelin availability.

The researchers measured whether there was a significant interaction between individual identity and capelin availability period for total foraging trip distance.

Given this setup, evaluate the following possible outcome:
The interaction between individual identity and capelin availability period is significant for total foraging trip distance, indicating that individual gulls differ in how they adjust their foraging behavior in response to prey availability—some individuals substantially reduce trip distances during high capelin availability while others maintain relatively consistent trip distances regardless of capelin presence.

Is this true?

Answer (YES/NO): NO